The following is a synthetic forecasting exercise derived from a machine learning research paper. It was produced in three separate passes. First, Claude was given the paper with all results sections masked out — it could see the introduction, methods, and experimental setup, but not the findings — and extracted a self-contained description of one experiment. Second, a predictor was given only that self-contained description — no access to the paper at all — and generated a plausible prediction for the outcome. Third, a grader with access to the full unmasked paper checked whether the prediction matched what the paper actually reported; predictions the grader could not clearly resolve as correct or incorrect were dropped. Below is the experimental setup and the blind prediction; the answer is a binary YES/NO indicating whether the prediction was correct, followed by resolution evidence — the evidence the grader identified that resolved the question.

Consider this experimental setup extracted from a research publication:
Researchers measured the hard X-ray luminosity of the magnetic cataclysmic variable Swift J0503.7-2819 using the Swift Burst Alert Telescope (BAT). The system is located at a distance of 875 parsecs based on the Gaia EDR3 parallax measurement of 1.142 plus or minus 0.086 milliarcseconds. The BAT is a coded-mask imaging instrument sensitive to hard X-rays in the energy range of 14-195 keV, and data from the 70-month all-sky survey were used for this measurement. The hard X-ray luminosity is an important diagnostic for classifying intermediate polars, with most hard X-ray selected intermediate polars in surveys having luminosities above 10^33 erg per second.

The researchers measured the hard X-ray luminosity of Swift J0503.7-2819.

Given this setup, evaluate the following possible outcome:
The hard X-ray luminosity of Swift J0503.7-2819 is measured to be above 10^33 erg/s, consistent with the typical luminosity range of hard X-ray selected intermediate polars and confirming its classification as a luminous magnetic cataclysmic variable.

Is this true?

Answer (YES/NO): NO